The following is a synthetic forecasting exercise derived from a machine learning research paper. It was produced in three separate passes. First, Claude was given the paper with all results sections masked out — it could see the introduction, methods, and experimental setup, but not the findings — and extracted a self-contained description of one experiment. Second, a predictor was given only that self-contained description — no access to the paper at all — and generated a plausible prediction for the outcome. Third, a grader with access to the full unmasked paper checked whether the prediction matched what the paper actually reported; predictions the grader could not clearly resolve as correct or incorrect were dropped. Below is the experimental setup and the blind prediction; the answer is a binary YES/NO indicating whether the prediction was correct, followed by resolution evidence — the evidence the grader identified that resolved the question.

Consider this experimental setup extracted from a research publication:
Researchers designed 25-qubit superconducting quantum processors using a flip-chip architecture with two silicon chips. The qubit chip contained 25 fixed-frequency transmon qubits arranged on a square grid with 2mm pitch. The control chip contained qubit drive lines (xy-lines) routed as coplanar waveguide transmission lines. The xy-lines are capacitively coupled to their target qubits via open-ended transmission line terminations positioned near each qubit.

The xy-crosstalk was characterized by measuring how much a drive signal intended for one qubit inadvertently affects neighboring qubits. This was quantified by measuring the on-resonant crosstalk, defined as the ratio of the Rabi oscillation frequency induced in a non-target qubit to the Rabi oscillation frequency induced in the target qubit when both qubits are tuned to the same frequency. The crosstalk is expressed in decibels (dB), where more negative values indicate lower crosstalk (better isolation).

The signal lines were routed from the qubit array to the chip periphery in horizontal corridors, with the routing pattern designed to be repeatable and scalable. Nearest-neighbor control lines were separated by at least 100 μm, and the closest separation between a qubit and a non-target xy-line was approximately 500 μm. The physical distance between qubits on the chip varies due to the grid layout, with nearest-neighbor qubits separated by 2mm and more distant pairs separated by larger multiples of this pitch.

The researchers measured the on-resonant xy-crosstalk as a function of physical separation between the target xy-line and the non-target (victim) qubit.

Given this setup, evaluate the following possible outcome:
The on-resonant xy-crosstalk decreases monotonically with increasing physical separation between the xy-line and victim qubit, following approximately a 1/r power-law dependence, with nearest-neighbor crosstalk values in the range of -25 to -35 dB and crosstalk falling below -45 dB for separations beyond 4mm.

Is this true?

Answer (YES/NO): NO